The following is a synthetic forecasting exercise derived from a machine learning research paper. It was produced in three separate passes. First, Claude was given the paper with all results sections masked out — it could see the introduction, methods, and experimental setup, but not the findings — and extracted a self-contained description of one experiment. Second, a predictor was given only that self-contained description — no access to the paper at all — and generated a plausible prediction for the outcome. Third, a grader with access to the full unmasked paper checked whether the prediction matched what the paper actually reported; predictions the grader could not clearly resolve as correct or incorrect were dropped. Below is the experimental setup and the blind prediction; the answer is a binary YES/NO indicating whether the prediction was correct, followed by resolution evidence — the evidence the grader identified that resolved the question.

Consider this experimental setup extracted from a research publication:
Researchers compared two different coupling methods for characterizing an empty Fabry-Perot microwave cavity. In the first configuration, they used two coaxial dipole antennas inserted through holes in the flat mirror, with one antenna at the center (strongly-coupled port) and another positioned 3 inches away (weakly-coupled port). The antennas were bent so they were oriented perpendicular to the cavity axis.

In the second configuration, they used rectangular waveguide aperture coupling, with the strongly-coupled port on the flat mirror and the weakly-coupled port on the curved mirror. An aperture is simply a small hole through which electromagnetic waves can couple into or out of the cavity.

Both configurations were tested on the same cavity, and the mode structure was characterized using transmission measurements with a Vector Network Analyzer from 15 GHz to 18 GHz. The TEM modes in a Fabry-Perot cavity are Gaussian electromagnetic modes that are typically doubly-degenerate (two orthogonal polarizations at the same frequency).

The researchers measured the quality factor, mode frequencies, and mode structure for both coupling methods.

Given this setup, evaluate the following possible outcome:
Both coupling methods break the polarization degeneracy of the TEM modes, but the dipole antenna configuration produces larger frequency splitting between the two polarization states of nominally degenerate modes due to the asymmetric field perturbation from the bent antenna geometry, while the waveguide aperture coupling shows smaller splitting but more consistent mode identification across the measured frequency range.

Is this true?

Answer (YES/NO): NO